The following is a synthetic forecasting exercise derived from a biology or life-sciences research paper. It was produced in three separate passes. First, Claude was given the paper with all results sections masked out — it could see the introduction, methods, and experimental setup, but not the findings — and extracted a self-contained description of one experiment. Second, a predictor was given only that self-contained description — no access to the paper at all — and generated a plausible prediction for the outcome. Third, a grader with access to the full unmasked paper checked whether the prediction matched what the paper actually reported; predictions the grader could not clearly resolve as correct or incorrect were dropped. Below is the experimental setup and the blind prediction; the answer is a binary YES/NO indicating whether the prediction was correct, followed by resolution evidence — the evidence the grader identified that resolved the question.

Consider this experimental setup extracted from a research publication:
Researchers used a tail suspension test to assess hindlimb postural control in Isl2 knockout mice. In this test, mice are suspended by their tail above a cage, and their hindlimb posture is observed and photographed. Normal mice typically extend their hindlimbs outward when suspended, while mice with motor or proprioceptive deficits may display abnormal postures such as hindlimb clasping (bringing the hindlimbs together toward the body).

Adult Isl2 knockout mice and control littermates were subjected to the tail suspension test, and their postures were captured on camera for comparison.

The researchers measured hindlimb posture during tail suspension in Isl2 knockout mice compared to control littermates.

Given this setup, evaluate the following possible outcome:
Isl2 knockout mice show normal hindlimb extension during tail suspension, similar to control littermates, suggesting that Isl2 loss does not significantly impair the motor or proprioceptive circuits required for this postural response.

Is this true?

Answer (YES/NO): NO